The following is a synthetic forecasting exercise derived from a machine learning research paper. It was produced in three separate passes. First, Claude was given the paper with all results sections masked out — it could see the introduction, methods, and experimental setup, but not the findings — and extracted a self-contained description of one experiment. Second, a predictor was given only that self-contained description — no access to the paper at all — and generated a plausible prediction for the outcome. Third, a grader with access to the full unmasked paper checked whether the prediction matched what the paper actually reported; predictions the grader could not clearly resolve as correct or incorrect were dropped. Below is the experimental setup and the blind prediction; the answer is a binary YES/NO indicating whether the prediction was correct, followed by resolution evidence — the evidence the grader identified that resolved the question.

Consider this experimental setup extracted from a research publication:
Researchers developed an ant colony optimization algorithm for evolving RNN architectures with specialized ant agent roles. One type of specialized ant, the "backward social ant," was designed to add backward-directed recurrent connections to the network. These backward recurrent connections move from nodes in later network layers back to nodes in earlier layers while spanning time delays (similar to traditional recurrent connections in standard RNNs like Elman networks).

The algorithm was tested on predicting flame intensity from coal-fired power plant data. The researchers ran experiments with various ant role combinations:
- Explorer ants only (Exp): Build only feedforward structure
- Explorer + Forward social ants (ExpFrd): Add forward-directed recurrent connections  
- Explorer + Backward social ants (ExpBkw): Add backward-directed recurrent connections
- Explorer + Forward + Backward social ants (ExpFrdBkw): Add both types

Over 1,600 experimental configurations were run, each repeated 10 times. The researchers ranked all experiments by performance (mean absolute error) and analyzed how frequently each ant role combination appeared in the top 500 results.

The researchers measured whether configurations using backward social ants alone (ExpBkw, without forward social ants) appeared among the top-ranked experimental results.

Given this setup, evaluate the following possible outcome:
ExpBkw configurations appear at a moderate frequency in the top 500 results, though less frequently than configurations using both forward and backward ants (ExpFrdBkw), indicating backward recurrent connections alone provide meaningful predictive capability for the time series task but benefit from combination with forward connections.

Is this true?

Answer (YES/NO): NO